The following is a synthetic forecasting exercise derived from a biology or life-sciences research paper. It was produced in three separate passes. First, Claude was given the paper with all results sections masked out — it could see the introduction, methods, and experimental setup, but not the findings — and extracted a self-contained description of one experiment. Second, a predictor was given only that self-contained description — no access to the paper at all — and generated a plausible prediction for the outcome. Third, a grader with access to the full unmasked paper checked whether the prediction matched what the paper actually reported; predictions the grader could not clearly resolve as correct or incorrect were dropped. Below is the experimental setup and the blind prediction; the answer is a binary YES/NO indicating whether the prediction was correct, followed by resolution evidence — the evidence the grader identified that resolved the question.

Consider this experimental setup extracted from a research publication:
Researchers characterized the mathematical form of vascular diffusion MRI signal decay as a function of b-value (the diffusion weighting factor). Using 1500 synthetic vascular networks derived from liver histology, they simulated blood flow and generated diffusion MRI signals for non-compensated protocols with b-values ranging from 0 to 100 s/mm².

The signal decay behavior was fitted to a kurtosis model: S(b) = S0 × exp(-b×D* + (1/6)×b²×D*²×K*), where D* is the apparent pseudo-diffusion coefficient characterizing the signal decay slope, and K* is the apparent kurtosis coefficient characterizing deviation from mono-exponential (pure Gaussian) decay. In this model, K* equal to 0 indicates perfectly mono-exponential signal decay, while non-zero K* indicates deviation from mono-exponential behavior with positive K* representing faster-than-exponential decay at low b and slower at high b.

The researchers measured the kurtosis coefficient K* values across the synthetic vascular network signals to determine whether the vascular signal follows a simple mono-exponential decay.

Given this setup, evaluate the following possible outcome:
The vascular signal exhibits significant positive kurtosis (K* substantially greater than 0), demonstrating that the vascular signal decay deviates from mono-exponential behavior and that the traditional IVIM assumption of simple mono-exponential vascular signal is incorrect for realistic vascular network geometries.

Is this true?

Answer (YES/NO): YES